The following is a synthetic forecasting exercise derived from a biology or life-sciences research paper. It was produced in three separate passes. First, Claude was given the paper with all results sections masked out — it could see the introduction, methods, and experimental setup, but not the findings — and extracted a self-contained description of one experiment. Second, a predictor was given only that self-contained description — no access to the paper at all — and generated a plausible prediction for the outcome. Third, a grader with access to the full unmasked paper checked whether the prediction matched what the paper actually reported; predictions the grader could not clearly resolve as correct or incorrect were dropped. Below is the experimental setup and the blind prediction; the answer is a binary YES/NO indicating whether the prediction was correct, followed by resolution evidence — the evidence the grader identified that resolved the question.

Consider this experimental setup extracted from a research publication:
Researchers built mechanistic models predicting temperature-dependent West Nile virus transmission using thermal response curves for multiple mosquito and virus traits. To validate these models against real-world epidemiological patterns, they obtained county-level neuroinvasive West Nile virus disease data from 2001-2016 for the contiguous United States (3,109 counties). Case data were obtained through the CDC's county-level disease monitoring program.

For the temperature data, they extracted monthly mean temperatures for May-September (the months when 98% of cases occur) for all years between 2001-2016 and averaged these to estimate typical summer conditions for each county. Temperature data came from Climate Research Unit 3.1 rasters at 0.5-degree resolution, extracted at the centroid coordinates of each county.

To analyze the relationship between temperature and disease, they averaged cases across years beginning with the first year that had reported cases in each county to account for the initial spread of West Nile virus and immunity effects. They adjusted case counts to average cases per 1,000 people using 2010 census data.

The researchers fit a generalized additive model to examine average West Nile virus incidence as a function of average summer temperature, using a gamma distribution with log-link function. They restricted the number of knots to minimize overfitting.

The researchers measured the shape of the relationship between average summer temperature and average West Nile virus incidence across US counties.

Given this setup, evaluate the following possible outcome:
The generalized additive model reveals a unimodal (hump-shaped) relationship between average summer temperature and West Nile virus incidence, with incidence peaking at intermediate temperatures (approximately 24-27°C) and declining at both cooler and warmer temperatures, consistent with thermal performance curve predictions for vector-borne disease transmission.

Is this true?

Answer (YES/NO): YES